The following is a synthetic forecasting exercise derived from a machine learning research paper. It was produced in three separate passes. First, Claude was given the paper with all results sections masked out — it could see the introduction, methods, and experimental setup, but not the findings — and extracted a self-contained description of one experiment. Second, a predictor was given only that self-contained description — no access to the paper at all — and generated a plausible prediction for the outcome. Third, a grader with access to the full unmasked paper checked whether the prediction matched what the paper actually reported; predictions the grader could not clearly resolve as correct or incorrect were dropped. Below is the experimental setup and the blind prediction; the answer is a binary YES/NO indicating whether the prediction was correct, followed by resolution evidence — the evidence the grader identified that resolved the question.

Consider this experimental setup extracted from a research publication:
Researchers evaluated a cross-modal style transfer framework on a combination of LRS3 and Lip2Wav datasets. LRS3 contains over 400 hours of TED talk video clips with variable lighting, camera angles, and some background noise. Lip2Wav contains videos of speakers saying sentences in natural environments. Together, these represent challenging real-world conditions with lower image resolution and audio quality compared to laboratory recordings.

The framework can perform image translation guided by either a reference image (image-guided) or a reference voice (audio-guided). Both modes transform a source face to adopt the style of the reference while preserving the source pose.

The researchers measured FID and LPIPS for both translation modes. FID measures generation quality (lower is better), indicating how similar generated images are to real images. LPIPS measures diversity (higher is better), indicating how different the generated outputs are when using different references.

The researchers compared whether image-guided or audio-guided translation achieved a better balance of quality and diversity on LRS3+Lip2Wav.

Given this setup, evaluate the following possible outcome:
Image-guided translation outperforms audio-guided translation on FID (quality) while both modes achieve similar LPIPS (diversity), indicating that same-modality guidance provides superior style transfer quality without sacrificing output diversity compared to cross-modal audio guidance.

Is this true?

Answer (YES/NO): YES